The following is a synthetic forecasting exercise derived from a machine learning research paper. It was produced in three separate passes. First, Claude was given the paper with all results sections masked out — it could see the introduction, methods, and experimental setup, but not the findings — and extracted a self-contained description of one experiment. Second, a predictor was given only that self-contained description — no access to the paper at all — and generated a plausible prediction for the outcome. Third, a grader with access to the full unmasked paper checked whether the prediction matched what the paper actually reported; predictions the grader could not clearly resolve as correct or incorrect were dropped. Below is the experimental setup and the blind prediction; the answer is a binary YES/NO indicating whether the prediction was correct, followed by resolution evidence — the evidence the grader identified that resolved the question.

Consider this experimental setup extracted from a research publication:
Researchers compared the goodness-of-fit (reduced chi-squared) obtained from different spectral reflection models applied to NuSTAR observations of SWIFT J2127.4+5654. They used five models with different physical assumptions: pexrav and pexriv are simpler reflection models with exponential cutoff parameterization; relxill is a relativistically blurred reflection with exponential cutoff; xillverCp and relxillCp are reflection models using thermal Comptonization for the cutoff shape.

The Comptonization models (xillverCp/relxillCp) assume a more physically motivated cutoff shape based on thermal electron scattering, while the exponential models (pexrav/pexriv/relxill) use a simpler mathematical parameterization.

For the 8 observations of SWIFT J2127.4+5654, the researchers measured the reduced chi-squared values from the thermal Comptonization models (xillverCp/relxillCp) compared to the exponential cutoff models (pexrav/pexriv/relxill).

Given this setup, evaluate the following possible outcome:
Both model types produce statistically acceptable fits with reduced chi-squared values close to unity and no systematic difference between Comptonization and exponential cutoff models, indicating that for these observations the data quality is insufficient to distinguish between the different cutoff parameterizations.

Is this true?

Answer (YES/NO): NO